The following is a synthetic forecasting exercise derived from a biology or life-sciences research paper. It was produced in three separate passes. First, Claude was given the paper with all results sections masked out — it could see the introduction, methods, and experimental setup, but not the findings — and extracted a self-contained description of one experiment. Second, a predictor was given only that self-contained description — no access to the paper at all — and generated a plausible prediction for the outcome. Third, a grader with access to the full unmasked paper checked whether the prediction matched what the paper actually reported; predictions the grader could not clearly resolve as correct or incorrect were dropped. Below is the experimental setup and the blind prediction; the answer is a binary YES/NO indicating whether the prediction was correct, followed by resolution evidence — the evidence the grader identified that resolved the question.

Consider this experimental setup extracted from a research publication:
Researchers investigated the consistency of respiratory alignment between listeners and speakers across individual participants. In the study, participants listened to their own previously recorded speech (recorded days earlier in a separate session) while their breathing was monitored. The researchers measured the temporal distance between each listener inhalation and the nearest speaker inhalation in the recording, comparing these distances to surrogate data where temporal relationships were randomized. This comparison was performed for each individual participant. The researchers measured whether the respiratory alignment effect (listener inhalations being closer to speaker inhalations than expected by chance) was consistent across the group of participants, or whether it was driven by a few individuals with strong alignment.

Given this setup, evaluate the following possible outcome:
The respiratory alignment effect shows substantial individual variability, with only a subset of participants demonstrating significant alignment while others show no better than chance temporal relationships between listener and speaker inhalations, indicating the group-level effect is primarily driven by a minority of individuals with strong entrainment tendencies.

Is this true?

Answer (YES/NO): NO